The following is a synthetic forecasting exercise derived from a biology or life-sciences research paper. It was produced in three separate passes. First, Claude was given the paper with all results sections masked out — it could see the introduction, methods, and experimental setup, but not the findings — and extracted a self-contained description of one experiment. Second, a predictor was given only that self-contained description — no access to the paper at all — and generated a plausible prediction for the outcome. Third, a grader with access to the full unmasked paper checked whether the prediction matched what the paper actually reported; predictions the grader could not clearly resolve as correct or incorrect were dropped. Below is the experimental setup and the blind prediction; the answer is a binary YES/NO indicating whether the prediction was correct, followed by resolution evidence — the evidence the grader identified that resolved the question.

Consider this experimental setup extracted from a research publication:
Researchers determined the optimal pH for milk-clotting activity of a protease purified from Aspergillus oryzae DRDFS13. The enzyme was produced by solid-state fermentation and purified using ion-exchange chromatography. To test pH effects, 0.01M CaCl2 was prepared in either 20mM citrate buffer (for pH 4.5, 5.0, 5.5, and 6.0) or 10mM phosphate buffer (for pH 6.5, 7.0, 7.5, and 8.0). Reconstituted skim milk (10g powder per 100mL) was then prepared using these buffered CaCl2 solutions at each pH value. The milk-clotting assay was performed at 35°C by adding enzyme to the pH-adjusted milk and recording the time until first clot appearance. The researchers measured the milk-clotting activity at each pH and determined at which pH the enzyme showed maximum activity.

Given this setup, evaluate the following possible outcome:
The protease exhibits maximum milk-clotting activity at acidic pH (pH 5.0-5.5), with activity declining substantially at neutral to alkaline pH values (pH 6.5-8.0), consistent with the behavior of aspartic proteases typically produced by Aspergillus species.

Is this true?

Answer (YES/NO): YES